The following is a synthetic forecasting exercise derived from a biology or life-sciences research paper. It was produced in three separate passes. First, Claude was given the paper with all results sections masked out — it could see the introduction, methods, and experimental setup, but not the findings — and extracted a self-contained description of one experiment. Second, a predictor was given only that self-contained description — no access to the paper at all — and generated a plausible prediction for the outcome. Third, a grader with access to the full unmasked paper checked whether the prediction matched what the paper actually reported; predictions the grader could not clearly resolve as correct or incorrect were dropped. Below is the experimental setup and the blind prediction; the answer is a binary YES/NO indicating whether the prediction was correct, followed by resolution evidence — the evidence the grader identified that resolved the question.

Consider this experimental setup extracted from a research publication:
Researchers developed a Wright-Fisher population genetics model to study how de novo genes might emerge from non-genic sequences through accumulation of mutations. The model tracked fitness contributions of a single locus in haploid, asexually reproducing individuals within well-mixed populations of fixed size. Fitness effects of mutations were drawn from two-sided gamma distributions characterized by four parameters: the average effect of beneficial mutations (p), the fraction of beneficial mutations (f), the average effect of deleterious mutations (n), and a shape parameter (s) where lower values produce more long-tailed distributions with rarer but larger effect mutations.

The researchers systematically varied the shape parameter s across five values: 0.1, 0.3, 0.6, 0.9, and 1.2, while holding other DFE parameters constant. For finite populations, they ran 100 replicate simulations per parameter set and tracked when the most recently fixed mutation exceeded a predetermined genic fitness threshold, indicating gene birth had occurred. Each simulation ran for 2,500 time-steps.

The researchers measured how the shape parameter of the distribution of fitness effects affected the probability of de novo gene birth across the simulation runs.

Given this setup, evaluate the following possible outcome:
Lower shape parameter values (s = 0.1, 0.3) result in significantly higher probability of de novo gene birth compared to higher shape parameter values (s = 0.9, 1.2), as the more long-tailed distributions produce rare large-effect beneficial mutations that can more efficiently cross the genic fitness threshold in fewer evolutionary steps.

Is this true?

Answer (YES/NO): YES